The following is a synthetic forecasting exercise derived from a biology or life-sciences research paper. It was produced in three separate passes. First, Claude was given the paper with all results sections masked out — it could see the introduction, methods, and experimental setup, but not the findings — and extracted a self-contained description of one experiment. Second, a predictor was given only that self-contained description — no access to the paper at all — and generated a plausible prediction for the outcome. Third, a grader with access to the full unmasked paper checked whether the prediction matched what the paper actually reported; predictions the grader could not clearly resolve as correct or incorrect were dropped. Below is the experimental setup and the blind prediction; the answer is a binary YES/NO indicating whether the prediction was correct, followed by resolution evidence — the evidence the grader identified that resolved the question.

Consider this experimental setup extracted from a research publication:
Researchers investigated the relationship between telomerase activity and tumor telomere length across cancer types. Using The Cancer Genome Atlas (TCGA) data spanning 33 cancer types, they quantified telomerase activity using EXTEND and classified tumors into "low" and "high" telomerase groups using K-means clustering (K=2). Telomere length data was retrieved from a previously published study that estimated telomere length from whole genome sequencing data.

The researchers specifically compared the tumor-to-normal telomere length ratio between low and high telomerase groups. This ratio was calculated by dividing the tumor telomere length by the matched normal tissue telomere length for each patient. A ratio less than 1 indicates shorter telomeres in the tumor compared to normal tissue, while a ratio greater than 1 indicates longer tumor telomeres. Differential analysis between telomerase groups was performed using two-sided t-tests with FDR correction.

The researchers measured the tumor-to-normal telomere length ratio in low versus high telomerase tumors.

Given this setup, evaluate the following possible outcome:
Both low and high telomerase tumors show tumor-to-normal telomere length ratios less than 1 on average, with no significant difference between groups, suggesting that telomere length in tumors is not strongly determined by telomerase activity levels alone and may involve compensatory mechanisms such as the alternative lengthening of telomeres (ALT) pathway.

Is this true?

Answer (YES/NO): NO